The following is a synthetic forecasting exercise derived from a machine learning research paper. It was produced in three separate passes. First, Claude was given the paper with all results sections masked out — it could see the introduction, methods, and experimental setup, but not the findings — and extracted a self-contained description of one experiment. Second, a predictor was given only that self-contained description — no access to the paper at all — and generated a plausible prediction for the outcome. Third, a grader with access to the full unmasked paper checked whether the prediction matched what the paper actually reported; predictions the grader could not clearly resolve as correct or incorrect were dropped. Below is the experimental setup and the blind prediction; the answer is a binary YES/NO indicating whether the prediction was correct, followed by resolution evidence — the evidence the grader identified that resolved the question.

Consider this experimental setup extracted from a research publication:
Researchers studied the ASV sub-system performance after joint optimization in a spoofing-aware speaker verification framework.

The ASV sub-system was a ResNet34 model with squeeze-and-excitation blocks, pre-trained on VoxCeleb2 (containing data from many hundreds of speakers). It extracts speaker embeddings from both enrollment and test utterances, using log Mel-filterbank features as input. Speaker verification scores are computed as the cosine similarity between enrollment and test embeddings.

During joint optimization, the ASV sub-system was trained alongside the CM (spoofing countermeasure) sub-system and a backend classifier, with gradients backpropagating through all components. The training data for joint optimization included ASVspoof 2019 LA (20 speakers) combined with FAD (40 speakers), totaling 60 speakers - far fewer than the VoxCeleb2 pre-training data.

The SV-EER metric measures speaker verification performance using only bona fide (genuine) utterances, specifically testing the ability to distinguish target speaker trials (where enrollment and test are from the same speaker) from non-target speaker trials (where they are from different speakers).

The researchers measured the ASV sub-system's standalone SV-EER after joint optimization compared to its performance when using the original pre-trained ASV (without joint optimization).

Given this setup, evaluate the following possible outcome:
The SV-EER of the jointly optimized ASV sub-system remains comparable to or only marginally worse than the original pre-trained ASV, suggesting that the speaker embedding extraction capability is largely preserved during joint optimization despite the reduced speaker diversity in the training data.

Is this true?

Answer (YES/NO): NO